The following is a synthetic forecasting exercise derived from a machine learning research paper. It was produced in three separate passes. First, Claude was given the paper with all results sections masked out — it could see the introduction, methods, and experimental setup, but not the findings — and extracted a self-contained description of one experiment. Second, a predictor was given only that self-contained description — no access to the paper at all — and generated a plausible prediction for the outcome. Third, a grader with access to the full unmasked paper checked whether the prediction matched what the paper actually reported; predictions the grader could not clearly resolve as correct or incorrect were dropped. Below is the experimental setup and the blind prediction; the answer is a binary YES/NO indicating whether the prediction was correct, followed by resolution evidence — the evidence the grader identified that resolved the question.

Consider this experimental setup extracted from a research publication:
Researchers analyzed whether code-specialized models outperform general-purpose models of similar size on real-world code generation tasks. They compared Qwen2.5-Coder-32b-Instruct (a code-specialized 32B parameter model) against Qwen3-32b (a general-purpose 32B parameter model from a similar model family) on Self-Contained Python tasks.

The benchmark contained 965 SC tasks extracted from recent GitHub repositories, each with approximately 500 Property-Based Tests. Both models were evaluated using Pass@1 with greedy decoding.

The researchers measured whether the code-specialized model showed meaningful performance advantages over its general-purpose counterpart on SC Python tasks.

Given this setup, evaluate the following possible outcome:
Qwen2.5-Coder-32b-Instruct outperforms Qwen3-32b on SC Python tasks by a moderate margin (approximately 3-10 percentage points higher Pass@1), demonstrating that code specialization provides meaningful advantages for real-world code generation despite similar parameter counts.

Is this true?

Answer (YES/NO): NO